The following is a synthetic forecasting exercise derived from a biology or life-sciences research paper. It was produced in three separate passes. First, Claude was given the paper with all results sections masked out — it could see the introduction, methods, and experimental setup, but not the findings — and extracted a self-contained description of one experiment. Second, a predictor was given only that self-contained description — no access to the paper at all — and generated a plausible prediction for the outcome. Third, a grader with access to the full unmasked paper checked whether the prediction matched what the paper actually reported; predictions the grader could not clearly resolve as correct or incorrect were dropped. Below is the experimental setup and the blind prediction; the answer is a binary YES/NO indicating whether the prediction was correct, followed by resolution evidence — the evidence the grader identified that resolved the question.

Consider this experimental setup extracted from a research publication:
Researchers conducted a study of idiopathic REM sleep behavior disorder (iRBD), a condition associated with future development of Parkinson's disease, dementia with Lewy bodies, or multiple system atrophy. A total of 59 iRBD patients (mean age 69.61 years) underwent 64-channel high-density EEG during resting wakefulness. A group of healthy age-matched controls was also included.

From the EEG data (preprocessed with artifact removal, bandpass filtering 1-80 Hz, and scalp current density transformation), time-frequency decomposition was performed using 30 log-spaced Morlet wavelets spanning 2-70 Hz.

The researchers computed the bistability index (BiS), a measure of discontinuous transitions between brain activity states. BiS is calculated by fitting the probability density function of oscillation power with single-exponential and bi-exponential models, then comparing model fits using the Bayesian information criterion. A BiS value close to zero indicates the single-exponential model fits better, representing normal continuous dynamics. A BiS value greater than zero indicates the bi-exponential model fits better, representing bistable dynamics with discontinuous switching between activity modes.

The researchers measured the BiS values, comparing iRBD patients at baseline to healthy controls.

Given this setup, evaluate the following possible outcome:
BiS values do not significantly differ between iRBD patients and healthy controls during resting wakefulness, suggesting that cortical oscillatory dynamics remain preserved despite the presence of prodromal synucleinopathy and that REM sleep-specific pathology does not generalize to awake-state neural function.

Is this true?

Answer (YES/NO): NO